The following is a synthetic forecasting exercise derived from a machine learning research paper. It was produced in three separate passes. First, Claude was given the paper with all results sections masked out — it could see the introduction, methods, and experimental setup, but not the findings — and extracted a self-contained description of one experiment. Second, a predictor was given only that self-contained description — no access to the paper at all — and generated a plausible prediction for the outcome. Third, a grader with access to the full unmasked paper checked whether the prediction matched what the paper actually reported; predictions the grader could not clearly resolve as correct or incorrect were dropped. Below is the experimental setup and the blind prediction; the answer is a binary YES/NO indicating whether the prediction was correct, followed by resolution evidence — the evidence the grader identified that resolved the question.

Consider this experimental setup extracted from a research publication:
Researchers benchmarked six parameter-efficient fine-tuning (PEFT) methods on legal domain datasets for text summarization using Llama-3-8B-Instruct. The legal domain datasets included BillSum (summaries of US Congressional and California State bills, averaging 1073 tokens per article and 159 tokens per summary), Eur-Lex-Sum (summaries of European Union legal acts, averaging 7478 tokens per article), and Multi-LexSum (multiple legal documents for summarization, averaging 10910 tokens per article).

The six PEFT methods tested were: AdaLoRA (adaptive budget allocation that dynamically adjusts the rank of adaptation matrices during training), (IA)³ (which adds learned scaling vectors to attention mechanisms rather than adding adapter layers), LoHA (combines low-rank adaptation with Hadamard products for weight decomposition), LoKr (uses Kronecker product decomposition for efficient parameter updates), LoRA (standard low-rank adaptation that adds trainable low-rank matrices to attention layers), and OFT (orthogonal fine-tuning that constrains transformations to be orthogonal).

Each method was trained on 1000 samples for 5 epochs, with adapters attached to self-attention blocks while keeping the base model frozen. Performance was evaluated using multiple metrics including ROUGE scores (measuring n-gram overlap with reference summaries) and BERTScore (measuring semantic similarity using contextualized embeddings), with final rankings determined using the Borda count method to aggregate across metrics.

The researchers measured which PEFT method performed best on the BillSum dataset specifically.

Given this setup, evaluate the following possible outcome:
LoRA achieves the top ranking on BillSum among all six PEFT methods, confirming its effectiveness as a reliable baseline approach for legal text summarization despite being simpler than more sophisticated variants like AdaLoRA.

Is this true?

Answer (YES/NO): NO